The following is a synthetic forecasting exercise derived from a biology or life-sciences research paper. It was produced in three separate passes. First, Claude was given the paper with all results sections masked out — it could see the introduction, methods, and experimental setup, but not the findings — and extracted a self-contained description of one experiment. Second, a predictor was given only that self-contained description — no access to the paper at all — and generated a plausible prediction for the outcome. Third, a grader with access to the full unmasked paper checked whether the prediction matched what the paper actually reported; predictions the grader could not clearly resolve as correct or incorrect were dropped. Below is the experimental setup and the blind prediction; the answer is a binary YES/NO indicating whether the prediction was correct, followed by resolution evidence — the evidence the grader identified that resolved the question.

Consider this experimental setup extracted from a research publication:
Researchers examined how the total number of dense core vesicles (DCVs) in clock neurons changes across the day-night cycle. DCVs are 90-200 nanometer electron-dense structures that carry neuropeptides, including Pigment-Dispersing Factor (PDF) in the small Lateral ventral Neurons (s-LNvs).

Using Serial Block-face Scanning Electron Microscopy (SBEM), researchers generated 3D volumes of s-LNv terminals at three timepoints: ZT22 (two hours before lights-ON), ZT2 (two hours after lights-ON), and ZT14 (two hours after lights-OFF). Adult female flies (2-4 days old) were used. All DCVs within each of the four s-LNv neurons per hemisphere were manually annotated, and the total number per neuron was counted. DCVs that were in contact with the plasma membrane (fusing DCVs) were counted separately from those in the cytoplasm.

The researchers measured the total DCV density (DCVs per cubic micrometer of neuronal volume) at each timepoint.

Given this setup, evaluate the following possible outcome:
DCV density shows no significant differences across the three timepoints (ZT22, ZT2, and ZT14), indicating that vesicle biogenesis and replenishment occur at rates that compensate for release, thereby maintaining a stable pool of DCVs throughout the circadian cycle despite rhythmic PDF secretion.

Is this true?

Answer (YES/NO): NO